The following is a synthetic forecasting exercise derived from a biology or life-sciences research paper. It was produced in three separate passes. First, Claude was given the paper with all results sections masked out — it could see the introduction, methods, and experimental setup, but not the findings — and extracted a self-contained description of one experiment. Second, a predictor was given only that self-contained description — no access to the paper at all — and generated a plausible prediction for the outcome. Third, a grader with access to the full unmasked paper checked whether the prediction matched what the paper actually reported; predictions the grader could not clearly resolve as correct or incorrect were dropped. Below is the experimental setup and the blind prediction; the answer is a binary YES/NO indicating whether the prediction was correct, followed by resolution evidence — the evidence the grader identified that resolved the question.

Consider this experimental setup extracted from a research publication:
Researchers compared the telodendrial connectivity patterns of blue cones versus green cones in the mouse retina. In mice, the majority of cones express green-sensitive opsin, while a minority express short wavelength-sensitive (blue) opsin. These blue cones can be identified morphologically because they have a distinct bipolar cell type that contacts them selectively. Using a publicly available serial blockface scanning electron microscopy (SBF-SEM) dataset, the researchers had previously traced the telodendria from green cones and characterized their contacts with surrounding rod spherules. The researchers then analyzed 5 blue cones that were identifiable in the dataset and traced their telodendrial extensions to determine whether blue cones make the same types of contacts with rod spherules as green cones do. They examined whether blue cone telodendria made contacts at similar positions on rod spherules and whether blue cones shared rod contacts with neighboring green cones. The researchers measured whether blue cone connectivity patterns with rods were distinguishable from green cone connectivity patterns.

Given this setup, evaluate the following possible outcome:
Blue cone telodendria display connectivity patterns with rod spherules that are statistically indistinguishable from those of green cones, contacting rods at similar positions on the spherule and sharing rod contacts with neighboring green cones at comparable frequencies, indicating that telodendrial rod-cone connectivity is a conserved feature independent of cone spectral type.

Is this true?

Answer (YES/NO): YES